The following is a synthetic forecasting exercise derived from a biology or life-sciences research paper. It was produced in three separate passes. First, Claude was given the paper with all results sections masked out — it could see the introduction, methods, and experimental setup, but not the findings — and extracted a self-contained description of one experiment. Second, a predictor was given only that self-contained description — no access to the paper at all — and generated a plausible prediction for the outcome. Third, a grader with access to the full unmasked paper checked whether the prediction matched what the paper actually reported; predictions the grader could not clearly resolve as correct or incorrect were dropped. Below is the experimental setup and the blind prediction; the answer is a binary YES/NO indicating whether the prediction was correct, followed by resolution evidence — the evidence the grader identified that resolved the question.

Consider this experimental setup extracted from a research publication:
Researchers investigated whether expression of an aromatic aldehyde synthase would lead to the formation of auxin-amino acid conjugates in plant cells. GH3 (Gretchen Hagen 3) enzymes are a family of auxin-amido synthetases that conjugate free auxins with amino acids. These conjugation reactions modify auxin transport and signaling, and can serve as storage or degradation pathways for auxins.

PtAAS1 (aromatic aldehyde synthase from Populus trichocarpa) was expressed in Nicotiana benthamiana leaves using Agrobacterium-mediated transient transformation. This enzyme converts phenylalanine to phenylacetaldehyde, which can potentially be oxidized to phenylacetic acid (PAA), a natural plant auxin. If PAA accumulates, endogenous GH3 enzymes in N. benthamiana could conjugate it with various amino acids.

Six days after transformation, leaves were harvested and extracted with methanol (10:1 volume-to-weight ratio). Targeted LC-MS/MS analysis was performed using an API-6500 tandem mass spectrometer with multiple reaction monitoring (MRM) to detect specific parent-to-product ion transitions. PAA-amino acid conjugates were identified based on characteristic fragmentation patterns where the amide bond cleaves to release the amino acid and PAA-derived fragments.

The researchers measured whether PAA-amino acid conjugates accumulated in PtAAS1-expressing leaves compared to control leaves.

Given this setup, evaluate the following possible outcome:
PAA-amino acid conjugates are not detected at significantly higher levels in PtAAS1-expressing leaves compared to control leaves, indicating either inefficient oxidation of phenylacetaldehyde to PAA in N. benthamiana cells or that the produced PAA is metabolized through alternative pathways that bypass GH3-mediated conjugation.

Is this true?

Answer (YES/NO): NO